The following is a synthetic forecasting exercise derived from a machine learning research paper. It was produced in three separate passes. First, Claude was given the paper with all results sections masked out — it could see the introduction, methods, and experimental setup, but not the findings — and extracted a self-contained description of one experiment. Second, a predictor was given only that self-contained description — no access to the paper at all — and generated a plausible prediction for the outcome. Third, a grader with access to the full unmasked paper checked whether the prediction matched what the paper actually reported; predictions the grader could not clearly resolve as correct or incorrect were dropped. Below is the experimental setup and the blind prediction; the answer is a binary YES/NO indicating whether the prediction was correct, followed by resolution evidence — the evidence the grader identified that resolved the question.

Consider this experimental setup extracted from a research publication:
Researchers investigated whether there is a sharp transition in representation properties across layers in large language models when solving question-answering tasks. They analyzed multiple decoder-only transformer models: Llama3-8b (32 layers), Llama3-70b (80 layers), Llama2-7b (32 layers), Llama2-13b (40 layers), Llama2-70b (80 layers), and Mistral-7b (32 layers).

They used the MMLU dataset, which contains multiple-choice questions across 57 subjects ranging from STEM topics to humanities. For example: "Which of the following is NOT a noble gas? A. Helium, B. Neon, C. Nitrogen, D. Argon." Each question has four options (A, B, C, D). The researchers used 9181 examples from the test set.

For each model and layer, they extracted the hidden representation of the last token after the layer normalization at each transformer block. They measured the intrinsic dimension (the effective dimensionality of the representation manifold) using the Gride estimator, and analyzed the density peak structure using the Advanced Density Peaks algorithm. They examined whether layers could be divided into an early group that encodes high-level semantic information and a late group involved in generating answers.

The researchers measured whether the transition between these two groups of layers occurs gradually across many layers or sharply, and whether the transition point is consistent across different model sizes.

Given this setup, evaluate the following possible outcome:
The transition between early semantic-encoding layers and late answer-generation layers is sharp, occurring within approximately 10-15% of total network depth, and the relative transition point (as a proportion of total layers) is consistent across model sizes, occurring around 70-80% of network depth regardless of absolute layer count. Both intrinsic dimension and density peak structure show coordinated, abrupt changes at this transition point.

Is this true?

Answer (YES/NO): NO